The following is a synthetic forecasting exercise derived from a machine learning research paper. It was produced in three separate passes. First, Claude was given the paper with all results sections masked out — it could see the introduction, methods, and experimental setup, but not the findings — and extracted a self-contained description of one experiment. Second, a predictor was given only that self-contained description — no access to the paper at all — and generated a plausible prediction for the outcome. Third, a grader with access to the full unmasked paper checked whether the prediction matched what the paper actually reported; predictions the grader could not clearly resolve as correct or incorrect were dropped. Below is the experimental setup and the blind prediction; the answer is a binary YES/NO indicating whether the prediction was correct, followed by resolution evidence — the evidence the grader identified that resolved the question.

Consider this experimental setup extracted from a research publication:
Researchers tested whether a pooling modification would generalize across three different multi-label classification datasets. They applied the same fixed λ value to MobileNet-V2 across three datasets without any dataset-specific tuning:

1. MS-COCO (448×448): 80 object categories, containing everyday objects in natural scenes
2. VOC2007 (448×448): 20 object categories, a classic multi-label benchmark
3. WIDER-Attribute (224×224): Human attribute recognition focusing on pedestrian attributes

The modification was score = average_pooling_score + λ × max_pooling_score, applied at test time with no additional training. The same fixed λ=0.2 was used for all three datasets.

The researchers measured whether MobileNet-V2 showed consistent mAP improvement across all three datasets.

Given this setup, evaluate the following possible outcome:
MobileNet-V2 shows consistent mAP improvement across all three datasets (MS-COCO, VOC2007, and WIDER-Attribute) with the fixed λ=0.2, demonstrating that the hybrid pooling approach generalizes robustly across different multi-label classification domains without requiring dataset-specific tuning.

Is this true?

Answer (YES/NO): YES